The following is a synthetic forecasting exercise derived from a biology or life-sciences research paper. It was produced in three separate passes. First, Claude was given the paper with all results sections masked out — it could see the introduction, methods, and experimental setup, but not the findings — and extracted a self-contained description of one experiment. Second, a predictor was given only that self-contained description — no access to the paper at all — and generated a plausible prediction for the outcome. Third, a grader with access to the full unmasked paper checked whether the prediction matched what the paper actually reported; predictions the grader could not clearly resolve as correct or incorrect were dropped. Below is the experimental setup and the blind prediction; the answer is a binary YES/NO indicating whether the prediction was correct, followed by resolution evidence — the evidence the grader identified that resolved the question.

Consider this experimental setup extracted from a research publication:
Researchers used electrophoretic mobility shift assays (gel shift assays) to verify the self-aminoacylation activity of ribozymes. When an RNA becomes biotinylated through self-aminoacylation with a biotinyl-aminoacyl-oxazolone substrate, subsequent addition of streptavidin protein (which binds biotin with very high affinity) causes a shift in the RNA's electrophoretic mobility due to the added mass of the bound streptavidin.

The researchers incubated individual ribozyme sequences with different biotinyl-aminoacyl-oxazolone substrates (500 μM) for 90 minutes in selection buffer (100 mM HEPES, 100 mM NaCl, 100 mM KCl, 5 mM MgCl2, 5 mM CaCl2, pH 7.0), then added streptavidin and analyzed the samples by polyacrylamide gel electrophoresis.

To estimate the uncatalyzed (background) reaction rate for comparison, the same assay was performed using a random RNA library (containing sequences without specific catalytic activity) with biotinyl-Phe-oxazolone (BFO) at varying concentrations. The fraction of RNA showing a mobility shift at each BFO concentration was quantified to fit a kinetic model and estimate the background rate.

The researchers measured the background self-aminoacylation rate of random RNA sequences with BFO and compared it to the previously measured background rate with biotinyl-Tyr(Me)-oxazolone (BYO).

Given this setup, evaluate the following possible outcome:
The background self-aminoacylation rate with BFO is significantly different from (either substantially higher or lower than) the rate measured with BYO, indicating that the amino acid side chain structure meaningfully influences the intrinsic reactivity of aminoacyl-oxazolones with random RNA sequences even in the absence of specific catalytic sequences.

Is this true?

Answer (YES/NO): NO